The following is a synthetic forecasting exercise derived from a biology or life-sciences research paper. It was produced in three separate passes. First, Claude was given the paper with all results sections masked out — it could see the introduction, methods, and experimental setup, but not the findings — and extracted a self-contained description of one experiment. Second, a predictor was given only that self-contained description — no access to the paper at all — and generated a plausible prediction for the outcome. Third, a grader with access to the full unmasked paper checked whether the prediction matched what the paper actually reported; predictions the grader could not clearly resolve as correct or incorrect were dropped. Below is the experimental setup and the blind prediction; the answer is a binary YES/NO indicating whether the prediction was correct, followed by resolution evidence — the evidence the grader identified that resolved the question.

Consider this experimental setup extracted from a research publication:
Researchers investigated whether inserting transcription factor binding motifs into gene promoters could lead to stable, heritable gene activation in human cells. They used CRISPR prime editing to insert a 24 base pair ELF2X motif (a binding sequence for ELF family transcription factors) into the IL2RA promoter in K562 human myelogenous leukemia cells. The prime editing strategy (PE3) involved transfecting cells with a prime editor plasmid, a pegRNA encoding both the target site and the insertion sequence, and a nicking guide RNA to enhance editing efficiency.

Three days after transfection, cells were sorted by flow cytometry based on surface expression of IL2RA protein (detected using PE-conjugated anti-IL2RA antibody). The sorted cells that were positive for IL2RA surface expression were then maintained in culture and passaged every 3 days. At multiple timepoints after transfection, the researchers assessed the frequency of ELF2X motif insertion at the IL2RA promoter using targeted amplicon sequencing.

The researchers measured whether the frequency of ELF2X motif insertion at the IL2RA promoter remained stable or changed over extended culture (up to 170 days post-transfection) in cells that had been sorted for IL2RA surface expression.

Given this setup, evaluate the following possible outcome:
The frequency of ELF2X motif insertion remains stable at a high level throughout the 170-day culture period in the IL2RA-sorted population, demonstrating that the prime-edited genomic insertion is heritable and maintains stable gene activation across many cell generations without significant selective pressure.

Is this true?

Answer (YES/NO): YES